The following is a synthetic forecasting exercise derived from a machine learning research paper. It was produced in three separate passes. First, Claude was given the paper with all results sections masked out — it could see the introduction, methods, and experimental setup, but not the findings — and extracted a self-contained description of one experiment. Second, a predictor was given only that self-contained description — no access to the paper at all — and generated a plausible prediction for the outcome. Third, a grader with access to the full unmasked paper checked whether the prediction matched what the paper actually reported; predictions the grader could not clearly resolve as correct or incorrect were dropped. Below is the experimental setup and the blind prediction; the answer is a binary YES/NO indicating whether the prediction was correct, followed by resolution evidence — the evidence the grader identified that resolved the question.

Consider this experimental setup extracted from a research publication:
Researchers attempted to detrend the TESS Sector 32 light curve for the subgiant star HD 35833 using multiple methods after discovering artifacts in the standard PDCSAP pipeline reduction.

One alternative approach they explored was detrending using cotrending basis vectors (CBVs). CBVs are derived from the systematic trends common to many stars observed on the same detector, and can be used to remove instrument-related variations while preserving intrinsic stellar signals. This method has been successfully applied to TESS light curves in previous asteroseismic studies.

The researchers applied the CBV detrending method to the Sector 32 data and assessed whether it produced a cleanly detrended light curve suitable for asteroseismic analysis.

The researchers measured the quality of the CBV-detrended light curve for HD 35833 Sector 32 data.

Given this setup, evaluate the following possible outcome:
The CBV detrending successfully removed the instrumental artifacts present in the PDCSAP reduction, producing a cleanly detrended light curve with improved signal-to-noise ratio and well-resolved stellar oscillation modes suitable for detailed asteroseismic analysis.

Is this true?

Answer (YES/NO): NO